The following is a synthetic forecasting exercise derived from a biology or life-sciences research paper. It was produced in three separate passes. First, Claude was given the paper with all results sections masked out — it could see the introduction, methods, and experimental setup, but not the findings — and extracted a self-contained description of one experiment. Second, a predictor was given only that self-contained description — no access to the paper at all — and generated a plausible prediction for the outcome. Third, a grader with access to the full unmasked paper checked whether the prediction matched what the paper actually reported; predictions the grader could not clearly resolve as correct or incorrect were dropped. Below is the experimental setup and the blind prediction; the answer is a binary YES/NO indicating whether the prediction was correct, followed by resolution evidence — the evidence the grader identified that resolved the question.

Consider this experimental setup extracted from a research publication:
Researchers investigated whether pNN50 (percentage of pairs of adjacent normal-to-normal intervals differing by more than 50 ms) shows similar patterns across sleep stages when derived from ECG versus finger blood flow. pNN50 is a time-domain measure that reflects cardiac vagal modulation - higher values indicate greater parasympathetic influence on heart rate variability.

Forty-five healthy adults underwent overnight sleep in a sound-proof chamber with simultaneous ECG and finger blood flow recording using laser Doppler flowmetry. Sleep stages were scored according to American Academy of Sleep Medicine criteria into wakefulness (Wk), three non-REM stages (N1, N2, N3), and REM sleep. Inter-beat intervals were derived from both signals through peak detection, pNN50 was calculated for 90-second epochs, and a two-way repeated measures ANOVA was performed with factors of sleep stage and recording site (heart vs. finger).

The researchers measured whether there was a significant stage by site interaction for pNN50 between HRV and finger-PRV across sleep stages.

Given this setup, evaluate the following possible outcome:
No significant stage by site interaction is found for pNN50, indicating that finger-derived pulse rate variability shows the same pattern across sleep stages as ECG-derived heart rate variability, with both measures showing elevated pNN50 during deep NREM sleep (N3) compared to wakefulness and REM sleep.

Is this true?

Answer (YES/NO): NO